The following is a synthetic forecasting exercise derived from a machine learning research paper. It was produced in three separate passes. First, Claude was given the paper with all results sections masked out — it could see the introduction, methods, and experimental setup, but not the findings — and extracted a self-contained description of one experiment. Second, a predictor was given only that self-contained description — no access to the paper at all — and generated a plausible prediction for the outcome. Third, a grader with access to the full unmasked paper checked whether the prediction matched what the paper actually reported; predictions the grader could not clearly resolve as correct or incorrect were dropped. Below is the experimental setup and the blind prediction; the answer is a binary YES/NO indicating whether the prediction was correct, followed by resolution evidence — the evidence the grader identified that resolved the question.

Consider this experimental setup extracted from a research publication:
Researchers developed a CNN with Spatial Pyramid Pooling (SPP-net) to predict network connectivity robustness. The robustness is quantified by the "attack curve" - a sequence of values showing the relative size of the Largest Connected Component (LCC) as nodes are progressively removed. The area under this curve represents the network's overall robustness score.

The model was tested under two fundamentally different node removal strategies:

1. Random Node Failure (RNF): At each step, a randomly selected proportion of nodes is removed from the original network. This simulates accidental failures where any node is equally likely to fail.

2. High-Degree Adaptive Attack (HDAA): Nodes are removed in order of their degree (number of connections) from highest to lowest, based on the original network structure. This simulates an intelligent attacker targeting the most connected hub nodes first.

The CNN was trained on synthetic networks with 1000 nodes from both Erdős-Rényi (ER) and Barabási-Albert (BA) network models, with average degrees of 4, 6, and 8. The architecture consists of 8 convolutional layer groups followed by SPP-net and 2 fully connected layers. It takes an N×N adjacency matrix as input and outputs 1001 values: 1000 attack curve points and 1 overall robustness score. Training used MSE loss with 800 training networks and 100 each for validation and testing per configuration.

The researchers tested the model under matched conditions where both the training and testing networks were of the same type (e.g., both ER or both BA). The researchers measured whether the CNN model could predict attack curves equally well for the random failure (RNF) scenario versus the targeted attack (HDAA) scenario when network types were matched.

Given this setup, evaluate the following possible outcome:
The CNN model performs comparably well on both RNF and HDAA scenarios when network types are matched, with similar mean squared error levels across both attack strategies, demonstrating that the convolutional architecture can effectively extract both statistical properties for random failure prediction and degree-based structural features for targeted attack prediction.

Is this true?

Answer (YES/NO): NO